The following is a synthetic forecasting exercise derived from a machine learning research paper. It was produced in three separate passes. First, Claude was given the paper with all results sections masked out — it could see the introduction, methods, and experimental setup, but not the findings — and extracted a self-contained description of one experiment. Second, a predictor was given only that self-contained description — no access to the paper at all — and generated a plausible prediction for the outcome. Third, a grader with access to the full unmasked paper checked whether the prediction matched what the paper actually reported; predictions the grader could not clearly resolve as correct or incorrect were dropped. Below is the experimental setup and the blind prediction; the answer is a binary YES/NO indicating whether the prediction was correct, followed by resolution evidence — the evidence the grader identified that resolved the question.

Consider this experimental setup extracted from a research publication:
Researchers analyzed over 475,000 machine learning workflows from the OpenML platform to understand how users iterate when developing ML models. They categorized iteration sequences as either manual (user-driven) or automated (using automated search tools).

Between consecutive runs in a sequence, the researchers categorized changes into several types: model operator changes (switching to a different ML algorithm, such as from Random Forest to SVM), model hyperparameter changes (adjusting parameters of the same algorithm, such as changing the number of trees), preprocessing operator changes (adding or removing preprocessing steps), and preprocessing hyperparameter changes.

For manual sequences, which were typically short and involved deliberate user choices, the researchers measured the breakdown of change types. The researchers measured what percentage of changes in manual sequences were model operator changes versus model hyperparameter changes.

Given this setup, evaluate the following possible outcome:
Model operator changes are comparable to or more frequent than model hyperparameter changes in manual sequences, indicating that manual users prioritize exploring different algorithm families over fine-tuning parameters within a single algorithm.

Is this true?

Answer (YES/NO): YES